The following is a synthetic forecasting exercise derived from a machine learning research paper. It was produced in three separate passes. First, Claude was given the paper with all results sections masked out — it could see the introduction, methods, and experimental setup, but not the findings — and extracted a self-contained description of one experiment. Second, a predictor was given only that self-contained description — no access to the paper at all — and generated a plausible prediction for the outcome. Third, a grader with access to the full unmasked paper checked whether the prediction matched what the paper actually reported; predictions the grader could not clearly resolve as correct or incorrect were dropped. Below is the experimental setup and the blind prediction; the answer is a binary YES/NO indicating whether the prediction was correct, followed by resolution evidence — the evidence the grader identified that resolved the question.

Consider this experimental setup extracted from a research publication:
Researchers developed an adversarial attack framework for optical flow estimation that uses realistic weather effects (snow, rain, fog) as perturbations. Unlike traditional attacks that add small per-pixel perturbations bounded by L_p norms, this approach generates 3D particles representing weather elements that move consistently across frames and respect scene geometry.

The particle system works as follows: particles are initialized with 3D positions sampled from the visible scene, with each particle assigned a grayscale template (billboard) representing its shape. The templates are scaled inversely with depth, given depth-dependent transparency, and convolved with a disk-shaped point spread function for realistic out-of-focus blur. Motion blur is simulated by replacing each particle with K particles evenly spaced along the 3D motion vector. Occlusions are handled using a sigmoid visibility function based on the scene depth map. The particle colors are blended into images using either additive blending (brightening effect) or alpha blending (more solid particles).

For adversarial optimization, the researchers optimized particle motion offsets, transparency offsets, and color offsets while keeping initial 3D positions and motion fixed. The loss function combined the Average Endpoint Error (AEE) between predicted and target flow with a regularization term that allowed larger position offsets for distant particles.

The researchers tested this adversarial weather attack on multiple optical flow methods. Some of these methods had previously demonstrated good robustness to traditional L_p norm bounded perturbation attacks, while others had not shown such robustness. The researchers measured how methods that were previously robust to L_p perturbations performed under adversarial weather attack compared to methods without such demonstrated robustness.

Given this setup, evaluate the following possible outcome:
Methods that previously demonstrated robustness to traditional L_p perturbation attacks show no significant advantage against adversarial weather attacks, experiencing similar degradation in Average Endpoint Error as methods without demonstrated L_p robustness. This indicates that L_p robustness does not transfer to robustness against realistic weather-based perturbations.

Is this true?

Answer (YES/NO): NO